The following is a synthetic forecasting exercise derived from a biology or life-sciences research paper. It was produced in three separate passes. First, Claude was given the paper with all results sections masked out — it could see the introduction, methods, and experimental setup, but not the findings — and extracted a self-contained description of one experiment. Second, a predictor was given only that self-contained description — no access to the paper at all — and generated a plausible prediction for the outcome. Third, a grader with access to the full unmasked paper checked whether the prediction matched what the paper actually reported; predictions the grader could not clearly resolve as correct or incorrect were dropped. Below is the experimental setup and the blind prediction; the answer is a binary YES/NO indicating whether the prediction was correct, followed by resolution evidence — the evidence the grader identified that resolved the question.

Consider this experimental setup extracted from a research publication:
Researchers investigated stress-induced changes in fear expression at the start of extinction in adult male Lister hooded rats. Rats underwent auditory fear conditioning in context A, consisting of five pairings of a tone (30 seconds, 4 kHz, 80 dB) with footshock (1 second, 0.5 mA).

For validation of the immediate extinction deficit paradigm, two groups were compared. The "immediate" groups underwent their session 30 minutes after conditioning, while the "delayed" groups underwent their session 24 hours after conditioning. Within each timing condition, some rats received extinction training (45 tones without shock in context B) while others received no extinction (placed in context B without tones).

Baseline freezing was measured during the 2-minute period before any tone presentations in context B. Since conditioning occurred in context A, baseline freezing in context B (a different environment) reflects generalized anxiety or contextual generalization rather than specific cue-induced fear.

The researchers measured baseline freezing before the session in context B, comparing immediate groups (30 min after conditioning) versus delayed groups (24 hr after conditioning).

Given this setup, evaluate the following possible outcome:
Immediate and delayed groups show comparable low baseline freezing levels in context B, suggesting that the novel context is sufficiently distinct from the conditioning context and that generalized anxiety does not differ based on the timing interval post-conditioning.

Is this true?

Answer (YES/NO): YES